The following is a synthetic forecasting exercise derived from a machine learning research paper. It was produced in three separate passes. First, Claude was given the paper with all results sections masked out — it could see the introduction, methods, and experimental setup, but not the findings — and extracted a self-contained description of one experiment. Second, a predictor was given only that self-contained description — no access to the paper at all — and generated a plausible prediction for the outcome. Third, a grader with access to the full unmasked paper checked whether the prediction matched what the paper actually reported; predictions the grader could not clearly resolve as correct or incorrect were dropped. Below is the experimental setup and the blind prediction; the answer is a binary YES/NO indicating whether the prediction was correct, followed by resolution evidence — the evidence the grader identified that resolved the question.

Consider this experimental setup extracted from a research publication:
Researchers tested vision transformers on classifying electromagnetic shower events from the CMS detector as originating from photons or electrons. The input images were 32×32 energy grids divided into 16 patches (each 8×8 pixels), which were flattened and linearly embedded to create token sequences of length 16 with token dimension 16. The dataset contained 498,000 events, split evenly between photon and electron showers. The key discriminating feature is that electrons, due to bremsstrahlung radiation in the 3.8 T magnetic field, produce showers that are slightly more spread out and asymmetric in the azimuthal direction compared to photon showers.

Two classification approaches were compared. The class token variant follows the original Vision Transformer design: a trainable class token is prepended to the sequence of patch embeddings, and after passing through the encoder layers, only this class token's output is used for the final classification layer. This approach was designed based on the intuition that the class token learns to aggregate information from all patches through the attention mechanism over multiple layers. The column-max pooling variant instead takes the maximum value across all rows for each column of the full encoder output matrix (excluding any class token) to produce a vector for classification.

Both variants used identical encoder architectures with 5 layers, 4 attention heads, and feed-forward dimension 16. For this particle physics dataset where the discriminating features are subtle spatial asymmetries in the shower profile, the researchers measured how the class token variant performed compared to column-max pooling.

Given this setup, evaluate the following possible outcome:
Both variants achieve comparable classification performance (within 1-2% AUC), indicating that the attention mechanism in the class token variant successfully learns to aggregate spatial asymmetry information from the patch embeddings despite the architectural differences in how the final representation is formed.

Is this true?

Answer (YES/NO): NO